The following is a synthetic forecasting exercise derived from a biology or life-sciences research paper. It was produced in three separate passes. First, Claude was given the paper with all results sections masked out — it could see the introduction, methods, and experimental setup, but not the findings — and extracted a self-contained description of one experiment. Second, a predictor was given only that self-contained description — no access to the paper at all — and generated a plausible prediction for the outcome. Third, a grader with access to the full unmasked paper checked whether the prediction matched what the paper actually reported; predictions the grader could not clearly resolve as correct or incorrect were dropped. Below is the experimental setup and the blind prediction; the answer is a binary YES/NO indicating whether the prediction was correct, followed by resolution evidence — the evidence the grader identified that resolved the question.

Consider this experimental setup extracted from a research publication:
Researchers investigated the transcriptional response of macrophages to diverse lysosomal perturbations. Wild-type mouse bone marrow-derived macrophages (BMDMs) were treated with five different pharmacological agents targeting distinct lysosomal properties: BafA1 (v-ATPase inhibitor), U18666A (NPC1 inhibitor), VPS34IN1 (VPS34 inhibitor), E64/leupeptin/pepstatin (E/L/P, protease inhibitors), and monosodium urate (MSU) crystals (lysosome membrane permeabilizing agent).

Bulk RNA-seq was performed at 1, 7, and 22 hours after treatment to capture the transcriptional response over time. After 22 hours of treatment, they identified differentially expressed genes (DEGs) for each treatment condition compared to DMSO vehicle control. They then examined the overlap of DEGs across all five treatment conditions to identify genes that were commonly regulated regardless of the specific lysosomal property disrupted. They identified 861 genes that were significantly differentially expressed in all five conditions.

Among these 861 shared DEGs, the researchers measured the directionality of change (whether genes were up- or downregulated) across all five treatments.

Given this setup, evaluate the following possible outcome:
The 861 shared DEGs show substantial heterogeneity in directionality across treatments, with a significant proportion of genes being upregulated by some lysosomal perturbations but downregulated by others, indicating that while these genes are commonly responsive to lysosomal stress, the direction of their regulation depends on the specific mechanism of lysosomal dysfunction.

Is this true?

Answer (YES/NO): NO